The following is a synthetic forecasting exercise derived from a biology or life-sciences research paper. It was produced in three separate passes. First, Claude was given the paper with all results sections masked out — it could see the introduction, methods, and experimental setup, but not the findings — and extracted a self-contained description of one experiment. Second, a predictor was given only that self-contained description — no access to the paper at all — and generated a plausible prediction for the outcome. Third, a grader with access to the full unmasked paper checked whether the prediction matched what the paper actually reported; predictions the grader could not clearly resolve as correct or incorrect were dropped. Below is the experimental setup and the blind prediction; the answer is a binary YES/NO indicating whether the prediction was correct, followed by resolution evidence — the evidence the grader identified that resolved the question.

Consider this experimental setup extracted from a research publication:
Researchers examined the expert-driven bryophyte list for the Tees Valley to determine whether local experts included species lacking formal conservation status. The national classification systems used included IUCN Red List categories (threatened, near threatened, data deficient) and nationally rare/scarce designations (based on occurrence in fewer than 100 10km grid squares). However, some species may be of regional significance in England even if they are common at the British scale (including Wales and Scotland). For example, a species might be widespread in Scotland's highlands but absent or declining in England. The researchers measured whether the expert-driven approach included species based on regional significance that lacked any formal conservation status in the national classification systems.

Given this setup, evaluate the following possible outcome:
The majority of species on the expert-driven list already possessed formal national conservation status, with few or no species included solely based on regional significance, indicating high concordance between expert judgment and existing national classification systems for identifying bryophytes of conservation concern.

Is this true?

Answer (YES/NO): NO